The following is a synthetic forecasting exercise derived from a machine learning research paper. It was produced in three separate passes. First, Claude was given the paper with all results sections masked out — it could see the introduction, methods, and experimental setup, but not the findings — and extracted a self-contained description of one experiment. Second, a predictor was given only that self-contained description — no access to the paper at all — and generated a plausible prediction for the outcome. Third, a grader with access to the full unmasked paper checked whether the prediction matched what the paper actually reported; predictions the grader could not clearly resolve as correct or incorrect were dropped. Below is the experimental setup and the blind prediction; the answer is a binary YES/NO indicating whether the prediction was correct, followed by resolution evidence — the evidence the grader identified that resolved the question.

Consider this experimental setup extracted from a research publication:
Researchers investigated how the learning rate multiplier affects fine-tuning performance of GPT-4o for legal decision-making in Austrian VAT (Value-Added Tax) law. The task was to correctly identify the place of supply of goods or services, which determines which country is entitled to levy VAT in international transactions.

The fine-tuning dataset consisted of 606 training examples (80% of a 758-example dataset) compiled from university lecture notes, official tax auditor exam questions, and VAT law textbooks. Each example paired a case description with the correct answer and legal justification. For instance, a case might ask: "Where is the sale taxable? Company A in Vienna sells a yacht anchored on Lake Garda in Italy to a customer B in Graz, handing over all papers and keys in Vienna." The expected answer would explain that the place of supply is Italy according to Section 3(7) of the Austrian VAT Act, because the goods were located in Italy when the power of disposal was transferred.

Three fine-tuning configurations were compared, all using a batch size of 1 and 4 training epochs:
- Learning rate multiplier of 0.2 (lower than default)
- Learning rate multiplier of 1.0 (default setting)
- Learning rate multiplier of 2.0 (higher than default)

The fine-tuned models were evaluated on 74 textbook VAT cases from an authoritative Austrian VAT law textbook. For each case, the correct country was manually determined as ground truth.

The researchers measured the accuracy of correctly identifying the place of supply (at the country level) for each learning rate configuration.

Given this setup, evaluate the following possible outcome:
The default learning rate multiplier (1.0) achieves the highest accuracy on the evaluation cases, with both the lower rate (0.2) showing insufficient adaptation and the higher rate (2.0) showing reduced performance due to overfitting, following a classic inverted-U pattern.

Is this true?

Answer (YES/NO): NO